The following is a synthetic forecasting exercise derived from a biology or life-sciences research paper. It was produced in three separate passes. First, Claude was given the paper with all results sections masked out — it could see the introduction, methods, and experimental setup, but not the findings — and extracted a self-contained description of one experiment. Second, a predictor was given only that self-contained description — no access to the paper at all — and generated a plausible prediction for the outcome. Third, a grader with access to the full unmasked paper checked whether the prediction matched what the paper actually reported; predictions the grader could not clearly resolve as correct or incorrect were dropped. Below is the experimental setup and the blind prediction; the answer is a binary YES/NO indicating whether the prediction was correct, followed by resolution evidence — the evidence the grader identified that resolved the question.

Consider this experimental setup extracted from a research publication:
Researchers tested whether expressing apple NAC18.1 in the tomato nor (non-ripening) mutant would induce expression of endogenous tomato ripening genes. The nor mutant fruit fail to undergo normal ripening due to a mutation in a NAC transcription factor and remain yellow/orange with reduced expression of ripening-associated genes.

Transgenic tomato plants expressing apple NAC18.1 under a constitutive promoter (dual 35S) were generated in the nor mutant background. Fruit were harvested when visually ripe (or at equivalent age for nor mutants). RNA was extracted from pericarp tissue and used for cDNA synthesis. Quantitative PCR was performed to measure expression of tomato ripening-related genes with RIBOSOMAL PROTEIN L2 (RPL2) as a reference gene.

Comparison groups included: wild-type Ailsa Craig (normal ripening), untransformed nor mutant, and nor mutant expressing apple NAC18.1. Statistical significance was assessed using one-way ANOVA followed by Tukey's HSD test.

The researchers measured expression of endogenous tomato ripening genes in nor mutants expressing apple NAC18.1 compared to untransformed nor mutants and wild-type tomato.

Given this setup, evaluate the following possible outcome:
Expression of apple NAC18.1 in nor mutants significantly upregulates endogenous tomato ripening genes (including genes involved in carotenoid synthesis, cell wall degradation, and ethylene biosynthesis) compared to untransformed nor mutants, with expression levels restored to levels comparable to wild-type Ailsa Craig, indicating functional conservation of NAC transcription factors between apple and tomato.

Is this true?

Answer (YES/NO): NO